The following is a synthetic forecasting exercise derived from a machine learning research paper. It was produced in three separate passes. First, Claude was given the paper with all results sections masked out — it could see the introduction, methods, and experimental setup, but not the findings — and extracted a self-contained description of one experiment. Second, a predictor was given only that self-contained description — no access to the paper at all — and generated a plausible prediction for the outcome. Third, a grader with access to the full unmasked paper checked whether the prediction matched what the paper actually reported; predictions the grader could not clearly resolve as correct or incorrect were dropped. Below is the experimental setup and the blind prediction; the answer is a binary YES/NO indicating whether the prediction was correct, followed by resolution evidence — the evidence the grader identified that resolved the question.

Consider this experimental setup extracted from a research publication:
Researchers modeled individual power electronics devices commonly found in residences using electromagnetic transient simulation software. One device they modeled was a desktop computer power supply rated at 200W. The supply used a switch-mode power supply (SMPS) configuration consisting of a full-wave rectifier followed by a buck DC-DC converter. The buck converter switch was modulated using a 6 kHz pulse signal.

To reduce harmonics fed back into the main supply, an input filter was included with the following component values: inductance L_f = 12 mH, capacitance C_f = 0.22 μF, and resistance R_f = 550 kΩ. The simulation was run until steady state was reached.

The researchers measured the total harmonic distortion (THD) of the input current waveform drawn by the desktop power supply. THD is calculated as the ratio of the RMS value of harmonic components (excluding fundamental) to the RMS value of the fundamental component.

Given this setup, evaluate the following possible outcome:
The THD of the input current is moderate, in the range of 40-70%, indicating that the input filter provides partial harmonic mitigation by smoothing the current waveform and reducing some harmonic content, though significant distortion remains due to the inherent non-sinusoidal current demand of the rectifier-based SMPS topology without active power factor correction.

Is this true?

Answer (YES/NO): NO